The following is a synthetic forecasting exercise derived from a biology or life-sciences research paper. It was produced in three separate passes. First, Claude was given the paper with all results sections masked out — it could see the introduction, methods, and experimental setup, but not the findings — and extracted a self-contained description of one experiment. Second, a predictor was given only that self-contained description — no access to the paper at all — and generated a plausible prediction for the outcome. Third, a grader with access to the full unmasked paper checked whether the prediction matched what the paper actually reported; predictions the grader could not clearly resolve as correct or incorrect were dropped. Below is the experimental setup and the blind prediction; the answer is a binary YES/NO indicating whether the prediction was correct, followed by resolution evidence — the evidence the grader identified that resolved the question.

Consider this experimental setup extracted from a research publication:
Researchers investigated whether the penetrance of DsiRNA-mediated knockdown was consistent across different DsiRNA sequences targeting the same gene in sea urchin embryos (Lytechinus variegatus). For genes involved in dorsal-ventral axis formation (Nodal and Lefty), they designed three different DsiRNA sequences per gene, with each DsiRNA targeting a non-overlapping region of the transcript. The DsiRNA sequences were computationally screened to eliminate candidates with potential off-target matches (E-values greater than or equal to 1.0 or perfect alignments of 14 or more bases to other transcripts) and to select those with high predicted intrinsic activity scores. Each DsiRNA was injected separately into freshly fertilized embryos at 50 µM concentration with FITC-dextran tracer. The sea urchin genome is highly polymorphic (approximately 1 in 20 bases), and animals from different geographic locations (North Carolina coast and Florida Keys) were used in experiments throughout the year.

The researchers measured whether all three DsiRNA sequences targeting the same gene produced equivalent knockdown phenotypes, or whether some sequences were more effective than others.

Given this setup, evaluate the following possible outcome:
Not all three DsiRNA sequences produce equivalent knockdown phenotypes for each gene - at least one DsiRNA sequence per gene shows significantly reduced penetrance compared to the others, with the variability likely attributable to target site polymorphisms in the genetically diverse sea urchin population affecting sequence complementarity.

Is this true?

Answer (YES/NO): NO